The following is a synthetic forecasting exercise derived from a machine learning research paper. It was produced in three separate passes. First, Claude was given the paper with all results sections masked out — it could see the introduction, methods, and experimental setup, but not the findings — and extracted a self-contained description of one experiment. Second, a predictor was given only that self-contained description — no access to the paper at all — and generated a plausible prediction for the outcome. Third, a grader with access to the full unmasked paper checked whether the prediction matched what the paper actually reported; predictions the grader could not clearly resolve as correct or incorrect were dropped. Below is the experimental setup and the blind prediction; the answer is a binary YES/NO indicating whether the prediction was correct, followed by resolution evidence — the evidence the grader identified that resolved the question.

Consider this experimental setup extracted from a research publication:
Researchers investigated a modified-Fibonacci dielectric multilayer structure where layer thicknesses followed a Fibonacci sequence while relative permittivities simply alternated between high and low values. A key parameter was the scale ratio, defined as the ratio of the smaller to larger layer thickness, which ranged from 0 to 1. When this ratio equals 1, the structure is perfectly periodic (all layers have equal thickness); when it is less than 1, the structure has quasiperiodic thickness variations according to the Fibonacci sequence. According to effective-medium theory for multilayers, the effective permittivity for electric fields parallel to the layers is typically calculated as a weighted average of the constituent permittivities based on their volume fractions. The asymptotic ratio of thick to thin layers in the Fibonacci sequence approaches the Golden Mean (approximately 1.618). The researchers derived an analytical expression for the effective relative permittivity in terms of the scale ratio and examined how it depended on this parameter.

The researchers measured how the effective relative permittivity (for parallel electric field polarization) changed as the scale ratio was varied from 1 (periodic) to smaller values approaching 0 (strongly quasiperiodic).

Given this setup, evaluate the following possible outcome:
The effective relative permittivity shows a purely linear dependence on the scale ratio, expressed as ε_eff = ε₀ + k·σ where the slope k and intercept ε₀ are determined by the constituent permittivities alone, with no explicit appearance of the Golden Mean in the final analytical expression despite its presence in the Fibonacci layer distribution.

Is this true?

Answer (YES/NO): NO